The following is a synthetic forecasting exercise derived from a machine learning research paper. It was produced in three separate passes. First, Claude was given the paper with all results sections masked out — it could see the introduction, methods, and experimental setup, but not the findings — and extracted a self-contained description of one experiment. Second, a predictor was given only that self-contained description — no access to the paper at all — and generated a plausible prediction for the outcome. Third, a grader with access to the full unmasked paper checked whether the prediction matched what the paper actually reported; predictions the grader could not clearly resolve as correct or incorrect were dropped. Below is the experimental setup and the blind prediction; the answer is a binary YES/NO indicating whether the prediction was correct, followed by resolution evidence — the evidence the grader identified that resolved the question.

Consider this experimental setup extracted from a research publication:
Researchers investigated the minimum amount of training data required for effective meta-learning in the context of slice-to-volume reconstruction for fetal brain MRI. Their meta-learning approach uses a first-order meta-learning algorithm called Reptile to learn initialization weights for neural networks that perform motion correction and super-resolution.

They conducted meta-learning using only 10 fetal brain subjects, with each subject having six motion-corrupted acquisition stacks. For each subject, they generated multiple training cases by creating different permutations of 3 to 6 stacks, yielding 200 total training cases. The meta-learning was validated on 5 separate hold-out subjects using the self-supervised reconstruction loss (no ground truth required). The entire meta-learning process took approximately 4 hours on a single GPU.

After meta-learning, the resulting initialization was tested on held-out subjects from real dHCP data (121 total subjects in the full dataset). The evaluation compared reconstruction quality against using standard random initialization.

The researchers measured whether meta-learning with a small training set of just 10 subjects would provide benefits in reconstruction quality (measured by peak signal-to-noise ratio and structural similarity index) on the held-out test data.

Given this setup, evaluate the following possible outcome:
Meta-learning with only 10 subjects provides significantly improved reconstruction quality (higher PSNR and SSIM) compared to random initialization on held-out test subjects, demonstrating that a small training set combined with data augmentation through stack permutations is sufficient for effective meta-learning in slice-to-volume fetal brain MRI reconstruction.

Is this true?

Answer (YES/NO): YES